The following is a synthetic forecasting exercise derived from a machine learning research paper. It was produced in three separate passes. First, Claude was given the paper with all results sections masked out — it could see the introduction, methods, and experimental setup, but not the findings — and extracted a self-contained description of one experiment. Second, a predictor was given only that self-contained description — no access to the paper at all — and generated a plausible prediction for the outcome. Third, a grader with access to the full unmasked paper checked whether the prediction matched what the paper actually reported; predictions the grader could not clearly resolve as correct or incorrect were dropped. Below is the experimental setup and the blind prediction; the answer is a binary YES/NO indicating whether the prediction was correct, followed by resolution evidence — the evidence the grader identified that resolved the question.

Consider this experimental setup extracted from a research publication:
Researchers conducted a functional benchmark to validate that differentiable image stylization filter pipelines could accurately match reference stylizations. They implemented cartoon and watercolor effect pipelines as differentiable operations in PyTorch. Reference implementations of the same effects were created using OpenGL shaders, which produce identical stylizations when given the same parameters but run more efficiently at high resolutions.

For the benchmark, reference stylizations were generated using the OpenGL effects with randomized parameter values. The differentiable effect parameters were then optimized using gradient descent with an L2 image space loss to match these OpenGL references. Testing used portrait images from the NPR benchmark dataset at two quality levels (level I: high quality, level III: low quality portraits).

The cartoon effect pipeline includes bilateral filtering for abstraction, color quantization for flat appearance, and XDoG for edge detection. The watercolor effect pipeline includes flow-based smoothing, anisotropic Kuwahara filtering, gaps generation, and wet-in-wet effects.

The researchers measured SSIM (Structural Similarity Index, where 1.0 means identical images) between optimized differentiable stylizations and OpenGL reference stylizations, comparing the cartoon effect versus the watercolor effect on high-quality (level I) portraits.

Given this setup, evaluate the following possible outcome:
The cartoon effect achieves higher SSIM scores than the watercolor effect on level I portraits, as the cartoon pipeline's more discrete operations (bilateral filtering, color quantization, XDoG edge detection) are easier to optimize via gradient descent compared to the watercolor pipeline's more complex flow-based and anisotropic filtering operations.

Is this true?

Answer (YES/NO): YES